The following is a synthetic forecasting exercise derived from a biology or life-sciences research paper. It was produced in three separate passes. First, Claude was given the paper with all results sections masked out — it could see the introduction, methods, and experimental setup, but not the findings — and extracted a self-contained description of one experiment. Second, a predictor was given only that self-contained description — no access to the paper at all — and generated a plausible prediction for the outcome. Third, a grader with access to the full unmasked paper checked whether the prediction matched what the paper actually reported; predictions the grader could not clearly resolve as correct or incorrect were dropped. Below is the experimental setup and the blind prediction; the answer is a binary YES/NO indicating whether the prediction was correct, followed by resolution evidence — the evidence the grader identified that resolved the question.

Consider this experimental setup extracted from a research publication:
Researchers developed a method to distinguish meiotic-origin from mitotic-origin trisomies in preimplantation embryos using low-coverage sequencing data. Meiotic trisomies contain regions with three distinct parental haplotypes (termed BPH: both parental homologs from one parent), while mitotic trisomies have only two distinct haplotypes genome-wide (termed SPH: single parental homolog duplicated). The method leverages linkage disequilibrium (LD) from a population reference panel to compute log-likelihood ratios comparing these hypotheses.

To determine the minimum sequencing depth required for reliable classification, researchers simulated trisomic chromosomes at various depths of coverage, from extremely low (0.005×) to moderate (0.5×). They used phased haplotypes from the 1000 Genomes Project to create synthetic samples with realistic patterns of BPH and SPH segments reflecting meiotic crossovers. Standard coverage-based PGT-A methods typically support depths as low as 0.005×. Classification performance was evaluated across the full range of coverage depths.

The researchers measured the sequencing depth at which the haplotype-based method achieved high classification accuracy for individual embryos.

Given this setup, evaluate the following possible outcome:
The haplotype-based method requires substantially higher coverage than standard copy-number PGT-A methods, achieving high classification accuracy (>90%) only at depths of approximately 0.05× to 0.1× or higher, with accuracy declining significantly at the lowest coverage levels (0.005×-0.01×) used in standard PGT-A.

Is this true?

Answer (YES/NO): YES